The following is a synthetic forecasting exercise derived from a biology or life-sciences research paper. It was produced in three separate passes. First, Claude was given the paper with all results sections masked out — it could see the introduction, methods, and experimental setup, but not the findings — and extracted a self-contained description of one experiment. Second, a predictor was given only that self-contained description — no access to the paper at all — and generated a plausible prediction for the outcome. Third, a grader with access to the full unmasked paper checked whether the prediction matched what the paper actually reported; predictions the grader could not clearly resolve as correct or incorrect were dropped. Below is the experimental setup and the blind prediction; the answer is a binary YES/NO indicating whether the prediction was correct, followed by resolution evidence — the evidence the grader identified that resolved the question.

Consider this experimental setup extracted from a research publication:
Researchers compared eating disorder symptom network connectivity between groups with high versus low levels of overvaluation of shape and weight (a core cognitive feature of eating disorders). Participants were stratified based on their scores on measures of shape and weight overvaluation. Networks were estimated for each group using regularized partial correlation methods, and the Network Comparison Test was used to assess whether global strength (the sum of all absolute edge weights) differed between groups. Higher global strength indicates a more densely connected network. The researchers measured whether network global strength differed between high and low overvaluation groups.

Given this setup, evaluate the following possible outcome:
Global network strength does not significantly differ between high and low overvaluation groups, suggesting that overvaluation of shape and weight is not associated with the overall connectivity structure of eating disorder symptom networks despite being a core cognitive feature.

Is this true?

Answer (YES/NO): NO